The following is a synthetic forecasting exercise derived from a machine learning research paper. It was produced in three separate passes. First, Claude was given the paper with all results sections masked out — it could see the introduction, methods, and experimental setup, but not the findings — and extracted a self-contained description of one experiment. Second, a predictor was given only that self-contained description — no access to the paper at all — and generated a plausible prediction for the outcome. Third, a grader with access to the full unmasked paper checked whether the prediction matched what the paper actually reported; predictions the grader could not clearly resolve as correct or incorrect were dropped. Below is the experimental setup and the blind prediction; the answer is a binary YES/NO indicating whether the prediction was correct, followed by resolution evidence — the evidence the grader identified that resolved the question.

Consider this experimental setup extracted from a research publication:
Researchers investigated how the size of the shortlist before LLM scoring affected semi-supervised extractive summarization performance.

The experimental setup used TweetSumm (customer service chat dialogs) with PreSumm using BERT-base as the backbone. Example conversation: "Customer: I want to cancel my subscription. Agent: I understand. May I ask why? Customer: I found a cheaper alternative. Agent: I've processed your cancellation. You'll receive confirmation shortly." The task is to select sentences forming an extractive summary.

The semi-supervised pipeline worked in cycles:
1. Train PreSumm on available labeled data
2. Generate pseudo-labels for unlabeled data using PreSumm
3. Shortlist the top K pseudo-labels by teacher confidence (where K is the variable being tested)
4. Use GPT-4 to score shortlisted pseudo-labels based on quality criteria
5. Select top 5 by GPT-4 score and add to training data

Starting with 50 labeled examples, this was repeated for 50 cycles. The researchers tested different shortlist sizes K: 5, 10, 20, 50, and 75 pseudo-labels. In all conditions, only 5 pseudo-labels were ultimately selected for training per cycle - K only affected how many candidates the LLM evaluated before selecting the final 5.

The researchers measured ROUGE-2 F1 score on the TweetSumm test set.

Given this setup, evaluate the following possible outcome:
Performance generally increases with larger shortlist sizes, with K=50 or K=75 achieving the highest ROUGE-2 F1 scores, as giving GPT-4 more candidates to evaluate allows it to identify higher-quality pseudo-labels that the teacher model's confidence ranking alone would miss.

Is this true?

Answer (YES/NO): NO